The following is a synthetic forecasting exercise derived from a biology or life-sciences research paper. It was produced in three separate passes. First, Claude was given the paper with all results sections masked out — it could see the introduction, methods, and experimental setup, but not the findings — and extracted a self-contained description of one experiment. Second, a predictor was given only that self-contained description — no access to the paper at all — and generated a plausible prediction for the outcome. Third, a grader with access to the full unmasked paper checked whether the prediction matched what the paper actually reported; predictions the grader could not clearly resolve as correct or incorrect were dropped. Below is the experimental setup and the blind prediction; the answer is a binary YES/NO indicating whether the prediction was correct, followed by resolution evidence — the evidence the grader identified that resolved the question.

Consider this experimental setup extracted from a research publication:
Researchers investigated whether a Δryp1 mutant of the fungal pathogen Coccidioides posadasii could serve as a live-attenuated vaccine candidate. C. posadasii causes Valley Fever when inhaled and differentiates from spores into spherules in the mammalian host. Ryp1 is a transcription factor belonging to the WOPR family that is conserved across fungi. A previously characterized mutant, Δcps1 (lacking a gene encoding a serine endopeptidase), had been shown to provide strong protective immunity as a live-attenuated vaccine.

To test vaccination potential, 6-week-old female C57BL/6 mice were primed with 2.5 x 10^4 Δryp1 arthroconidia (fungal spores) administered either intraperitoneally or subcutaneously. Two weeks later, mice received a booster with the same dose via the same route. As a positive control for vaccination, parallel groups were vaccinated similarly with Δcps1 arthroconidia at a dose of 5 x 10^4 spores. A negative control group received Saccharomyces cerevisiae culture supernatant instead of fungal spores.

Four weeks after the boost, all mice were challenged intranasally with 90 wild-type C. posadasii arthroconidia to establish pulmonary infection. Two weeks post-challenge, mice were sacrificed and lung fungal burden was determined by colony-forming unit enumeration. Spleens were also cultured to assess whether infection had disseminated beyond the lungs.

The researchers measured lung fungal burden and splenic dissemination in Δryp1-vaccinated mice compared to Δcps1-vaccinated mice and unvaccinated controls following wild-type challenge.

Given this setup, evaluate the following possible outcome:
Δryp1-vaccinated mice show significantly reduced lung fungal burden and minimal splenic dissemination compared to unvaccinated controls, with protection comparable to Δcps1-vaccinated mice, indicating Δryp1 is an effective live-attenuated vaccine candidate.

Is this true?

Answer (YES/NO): NO